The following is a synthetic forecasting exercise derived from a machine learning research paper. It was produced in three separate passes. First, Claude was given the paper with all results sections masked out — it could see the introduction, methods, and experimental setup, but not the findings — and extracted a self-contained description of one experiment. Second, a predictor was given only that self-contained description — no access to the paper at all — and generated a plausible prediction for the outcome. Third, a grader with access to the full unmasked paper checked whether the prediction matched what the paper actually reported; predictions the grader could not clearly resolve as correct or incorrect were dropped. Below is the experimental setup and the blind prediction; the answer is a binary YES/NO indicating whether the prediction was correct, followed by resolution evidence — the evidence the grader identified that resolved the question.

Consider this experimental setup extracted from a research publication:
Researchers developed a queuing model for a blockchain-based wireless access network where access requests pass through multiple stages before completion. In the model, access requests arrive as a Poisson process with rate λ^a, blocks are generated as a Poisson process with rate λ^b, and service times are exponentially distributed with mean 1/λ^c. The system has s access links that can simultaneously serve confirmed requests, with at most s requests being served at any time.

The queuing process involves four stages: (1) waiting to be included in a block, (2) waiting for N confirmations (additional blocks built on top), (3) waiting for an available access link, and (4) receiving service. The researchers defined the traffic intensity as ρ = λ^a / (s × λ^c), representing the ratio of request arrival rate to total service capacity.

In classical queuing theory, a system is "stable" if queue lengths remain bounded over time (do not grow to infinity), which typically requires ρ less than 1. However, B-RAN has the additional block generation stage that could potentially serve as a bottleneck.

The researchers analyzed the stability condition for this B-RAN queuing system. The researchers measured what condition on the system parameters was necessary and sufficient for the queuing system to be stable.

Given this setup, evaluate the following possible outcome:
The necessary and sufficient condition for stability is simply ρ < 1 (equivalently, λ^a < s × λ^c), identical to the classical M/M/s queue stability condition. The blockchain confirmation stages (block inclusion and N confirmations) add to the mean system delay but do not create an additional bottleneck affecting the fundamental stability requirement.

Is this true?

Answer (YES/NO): NO